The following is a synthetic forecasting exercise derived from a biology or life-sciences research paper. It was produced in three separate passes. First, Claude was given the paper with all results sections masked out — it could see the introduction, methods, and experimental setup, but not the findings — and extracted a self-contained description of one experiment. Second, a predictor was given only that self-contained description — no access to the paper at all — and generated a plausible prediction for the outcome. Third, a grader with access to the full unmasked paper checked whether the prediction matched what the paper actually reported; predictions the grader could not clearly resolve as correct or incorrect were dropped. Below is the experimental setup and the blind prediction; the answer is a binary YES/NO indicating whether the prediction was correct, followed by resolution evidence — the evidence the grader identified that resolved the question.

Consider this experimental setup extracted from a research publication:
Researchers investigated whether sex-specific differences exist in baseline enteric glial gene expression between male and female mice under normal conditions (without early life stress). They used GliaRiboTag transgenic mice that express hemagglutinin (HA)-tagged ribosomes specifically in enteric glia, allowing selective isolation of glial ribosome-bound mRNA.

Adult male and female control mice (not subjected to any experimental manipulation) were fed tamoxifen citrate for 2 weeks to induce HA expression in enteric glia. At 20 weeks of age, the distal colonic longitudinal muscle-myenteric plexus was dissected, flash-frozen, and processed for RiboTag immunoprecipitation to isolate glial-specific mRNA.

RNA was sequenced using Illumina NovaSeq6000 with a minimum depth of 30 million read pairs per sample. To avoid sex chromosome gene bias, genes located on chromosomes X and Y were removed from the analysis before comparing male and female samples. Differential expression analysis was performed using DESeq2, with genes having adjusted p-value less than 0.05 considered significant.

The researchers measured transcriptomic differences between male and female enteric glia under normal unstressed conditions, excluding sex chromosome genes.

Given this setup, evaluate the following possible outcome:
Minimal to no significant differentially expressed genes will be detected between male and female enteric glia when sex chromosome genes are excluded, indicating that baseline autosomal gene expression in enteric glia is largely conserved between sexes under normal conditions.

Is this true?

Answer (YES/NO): NO